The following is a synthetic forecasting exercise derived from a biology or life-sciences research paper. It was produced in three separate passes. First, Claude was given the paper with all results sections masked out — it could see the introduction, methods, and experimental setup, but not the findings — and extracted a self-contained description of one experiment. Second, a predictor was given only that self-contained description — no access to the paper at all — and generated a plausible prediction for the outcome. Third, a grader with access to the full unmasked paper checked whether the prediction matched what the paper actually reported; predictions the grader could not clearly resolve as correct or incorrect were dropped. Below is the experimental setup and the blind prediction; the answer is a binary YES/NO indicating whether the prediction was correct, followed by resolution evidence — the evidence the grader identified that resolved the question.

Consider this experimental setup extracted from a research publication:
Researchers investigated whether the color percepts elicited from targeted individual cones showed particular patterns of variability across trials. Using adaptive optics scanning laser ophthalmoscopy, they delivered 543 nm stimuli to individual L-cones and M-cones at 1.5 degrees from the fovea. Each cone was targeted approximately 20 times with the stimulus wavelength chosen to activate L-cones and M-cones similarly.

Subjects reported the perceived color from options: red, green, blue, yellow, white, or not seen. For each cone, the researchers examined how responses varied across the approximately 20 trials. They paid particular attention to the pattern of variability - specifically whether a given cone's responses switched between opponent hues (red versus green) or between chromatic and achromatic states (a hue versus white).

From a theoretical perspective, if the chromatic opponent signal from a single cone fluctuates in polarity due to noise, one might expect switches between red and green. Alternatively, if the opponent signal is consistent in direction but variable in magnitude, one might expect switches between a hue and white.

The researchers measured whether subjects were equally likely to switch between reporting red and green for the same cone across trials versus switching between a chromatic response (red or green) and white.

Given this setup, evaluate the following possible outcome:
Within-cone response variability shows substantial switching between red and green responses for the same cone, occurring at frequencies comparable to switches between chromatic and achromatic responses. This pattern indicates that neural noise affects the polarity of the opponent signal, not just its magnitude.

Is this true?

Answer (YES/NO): NO